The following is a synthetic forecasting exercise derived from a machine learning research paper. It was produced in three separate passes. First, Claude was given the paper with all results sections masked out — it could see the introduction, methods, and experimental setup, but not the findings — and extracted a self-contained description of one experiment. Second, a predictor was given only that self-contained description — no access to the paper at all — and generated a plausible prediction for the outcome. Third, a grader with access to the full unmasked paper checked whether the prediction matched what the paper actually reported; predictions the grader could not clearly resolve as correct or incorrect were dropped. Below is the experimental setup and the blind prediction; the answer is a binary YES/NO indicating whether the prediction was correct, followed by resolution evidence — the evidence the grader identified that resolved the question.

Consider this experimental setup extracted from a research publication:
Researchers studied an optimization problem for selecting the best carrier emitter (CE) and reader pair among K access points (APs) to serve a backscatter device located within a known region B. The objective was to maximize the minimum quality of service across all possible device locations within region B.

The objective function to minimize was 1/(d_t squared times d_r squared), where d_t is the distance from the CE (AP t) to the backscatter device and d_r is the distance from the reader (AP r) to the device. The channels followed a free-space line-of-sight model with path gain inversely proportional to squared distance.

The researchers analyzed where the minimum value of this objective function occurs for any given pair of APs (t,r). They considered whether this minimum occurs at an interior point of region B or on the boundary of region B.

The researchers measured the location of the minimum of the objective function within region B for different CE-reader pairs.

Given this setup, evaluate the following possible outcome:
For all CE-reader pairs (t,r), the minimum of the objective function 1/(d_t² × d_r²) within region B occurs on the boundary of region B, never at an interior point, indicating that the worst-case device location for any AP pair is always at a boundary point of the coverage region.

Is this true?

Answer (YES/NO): YES